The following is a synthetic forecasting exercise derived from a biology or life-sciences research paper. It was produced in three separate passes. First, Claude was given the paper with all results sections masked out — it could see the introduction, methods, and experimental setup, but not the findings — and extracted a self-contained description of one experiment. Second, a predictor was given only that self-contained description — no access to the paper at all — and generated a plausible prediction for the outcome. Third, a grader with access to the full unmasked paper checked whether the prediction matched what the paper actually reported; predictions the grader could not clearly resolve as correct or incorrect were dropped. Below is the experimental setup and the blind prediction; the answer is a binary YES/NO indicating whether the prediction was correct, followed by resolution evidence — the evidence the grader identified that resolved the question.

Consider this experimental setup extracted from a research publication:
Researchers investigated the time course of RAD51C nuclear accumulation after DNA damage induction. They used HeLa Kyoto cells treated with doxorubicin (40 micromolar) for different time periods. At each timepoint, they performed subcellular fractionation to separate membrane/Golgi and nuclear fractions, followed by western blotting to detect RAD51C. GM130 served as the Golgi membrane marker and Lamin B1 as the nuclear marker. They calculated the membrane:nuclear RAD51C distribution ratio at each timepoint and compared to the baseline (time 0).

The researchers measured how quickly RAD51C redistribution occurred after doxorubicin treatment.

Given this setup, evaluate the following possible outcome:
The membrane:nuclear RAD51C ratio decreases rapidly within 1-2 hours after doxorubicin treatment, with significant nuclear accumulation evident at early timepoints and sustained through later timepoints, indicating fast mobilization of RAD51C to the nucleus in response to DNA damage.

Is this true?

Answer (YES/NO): NO